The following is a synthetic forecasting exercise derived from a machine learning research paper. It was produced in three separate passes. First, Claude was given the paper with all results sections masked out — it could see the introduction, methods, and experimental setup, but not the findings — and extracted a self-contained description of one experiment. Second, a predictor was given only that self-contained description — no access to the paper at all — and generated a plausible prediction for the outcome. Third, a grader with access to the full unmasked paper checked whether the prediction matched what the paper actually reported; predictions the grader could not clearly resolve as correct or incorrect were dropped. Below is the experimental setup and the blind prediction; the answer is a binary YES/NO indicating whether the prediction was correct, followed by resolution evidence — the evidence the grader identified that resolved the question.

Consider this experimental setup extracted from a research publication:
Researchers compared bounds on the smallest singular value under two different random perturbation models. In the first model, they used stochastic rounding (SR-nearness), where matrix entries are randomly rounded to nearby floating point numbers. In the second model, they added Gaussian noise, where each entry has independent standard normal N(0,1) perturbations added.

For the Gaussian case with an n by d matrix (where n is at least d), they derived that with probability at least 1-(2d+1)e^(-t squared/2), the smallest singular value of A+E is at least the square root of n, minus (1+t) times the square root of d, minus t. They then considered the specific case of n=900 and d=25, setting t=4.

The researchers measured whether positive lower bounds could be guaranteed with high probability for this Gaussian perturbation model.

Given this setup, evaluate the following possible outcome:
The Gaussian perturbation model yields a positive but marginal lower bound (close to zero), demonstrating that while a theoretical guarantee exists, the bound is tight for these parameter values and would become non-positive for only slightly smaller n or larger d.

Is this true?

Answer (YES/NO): NO